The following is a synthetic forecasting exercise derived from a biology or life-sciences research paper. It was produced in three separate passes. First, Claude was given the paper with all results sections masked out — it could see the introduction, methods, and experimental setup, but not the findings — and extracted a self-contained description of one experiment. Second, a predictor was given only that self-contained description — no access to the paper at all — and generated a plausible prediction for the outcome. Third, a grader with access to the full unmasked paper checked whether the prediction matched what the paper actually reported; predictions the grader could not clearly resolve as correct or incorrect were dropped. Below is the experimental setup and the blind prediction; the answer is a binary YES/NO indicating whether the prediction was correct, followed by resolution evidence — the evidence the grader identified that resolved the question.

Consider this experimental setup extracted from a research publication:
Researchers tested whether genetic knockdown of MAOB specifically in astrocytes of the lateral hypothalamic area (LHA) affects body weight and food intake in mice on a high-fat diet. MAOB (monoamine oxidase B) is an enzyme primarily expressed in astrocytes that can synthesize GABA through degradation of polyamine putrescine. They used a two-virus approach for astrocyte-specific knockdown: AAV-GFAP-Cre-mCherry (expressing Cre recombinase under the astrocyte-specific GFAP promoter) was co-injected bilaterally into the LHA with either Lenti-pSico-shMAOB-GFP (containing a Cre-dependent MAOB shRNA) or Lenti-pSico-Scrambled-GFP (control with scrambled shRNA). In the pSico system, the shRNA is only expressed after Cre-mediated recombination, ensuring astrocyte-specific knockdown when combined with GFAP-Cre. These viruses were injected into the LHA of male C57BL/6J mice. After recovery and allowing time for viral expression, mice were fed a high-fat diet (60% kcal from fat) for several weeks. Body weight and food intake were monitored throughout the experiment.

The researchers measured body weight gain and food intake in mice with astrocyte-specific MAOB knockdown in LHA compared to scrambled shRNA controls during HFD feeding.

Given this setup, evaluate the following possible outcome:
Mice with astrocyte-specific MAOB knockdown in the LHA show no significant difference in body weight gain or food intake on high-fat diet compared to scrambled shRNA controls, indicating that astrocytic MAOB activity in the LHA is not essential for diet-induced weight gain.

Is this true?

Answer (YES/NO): NO